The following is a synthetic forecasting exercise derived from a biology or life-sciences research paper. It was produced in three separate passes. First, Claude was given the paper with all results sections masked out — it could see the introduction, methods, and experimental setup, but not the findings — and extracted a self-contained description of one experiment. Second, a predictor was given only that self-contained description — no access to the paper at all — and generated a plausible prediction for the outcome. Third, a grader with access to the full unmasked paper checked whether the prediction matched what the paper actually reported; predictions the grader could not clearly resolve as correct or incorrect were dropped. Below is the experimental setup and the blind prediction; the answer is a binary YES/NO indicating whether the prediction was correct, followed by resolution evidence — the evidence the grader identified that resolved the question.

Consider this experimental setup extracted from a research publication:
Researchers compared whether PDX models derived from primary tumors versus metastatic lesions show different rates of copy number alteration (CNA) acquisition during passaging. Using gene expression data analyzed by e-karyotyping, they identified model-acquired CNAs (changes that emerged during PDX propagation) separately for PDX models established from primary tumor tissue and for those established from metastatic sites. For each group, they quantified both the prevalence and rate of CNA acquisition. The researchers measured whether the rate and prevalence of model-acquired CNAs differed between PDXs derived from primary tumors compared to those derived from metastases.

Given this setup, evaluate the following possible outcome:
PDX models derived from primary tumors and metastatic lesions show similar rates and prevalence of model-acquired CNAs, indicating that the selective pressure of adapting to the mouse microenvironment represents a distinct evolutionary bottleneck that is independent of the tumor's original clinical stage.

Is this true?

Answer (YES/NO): YES